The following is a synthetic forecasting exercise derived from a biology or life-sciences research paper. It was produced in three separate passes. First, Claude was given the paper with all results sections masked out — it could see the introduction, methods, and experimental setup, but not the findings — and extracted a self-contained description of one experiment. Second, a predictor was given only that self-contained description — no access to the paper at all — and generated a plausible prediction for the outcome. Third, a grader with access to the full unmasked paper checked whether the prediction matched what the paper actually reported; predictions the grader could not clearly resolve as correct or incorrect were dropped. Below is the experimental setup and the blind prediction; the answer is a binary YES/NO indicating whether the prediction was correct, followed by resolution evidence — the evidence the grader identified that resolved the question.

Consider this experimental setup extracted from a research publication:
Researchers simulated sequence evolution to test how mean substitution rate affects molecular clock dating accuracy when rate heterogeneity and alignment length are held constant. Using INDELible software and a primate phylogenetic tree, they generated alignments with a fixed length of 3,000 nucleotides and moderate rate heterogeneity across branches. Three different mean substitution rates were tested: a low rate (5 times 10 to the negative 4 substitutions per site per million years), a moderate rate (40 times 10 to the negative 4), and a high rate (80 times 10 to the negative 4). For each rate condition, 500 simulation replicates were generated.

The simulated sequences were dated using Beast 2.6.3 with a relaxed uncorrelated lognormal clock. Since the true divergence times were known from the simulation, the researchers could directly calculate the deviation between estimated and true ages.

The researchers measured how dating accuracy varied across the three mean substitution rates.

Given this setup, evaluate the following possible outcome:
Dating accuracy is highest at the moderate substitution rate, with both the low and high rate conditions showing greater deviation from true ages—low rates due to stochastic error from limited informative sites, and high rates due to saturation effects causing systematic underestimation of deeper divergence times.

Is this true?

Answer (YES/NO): NO